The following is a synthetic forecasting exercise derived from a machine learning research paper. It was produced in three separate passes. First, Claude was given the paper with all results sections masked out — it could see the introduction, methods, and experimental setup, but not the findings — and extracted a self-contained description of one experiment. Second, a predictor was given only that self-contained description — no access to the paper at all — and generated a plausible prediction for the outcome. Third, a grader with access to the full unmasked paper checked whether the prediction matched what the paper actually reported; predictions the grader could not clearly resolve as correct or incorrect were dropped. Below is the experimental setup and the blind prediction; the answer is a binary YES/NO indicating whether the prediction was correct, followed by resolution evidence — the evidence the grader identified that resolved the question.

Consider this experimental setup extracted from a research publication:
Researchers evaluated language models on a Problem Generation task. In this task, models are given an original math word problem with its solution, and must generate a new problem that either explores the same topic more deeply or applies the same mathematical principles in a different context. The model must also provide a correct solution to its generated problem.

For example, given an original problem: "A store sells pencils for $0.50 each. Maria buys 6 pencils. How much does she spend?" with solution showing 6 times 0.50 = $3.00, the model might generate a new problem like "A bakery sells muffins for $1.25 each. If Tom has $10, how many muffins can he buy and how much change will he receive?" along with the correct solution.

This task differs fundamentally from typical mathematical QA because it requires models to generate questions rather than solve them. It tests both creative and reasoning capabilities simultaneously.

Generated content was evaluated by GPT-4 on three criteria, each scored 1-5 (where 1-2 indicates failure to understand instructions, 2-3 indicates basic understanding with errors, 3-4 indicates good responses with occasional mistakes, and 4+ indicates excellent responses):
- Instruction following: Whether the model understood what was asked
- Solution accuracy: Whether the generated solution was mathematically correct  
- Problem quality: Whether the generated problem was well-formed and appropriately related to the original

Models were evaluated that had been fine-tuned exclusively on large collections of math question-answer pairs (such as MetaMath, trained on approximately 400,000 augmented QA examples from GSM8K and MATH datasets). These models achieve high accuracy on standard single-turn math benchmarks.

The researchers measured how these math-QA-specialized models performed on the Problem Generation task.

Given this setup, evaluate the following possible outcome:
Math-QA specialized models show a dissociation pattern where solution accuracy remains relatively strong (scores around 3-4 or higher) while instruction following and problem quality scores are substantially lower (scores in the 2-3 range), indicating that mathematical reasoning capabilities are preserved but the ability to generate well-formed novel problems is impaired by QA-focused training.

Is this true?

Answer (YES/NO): NO